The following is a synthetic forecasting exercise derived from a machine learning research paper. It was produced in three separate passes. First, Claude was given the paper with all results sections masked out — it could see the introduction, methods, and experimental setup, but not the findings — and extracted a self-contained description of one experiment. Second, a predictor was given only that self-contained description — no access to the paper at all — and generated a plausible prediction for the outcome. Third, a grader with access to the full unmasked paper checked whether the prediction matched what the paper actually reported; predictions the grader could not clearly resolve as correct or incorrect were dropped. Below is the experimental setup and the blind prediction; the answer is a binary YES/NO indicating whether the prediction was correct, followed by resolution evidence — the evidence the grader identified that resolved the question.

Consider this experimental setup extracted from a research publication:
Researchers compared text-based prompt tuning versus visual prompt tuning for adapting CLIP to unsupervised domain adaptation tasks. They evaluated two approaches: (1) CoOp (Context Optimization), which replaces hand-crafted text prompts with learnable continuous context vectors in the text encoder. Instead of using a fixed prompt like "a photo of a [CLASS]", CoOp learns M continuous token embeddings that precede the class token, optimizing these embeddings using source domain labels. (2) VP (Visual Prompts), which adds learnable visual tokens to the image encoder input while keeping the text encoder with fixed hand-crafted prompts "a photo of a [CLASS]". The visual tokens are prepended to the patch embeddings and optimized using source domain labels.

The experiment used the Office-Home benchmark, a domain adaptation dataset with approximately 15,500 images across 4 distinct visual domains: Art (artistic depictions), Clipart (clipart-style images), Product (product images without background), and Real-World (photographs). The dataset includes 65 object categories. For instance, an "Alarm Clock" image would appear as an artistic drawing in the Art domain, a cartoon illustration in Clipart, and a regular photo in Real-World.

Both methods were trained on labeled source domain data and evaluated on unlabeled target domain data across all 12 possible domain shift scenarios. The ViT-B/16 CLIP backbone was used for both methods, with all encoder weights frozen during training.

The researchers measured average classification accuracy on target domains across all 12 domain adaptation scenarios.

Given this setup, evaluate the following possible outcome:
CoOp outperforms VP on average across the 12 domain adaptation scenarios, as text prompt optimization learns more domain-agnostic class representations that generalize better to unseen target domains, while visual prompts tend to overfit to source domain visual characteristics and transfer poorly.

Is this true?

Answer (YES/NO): YES